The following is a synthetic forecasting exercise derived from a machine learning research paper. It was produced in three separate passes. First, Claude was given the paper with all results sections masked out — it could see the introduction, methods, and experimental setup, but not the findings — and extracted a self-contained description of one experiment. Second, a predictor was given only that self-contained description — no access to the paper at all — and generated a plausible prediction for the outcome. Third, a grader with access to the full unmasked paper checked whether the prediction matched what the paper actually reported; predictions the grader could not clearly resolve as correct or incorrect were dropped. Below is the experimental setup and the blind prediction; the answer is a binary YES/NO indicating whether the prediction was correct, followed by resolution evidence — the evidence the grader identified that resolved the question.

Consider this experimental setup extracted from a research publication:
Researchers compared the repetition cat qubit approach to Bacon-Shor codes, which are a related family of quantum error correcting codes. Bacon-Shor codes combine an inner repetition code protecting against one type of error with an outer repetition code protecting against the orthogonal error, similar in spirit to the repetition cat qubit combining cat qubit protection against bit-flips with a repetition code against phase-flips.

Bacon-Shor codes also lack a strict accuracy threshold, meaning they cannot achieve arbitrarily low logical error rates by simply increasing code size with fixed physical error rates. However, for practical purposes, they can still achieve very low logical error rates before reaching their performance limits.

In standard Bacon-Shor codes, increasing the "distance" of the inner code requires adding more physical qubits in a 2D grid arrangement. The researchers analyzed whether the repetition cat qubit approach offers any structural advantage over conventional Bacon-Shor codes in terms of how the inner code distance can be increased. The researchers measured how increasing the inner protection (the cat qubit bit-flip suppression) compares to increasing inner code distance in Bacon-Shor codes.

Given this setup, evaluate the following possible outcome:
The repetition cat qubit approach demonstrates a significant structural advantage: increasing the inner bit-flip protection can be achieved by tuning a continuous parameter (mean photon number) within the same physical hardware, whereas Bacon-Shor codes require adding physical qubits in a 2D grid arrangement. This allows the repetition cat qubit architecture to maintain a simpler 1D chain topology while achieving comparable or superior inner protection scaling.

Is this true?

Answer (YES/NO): YES